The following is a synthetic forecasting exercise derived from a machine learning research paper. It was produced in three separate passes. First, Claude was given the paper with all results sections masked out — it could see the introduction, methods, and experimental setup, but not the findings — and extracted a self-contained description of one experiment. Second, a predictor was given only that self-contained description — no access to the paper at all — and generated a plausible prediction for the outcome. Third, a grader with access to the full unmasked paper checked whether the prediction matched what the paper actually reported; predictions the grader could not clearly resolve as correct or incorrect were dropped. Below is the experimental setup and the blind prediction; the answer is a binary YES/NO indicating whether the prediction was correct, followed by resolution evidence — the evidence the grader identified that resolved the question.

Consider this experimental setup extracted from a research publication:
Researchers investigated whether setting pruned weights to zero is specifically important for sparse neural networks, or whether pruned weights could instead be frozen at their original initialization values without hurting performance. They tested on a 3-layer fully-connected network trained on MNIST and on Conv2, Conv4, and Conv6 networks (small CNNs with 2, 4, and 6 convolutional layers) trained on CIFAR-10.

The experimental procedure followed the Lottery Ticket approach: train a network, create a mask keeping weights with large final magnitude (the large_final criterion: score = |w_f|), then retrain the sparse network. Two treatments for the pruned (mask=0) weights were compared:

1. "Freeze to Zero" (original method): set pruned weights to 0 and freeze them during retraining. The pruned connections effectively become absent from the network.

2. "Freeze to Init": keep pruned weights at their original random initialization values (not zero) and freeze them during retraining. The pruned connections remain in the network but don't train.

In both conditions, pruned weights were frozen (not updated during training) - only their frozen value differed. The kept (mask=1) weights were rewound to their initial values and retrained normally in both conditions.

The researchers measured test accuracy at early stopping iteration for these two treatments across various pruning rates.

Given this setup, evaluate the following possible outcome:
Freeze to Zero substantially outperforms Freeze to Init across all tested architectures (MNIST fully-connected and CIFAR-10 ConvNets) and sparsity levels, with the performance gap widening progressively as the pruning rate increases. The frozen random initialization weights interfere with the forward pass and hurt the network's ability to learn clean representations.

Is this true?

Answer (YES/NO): NO